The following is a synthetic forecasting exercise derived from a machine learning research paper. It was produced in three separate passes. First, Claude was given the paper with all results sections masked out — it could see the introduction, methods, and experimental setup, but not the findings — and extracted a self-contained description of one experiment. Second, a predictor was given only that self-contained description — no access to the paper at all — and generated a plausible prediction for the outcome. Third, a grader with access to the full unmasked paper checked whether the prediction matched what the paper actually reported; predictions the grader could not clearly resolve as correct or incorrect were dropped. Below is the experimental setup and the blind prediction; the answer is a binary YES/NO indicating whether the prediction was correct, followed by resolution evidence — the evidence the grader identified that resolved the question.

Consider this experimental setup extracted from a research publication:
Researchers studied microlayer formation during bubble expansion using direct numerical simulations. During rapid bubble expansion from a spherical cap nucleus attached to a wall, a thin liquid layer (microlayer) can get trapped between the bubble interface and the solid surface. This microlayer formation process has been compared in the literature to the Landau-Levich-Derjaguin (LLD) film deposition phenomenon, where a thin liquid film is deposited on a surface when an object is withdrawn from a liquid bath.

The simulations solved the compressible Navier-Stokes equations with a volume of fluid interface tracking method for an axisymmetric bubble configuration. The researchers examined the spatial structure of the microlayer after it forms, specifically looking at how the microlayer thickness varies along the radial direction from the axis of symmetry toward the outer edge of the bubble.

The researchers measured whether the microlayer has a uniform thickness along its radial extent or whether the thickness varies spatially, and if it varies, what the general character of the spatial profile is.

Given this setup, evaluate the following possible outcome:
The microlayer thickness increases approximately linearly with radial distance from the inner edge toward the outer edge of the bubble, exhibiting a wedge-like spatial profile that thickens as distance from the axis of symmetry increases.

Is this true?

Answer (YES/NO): NO